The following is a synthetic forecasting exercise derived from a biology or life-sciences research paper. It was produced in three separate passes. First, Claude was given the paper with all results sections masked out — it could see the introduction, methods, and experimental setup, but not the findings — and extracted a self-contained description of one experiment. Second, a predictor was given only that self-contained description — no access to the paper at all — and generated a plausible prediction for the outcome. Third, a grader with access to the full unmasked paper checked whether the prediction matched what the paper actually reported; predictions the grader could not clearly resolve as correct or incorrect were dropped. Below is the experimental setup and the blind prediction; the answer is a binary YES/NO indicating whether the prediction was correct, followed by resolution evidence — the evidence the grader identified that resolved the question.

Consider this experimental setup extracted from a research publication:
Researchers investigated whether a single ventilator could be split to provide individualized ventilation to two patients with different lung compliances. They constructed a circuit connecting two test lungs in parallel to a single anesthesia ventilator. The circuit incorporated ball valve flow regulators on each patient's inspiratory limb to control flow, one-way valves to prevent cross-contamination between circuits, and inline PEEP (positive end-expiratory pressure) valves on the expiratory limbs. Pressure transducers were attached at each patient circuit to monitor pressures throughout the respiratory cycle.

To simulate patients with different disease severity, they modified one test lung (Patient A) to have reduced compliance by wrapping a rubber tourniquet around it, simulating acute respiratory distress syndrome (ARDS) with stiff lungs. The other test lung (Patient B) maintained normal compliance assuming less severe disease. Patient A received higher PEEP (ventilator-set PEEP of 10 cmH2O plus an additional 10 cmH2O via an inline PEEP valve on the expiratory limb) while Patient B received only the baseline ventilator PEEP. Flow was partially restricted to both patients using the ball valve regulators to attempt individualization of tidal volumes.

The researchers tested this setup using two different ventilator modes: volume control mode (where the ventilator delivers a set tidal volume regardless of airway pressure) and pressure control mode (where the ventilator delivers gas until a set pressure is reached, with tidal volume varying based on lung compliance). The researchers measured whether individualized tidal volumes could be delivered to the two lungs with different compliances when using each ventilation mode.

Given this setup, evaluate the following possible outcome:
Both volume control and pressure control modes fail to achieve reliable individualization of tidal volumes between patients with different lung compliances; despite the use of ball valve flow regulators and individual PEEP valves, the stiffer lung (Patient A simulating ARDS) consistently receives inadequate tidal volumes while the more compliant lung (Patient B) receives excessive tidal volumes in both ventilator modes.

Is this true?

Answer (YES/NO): NO